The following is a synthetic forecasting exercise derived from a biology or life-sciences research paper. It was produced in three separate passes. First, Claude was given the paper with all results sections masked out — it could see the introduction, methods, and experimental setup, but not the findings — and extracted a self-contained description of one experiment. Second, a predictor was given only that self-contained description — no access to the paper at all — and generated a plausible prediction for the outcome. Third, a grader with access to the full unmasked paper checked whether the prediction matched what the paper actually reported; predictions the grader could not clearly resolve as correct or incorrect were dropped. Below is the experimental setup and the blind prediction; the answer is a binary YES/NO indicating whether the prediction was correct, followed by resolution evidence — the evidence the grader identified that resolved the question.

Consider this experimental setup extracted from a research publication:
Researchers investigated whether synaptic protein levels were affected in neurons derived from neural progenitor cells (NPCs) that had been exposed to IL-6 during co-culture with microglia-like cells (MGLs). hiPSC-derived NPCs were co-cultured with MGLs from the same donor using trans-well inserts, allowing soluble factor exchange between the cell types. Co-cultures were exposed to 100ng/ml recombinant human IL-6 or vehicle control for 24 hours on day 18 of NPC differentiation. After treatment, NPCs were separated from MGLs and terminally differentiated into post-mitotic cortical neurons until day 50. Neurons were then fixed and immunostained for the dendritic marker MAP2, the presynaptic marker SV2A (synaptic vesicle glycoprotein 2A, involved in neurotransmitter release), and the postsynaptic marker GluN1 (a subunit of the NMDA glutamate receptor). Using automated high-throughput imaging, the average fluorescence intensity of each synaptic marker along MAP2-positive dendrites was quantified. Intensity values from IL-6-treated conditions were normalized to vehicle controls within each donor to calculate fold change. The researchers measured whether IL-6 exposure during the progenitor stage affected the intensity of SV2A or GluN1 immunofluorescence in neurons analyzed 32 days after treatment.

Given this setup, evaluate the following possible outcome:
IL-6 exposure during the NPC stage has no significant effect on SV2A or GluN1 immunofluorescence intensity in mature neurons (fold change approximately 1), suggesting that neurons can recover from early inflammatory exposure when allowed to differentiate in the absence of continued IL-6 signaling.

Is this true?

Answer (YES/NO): YES